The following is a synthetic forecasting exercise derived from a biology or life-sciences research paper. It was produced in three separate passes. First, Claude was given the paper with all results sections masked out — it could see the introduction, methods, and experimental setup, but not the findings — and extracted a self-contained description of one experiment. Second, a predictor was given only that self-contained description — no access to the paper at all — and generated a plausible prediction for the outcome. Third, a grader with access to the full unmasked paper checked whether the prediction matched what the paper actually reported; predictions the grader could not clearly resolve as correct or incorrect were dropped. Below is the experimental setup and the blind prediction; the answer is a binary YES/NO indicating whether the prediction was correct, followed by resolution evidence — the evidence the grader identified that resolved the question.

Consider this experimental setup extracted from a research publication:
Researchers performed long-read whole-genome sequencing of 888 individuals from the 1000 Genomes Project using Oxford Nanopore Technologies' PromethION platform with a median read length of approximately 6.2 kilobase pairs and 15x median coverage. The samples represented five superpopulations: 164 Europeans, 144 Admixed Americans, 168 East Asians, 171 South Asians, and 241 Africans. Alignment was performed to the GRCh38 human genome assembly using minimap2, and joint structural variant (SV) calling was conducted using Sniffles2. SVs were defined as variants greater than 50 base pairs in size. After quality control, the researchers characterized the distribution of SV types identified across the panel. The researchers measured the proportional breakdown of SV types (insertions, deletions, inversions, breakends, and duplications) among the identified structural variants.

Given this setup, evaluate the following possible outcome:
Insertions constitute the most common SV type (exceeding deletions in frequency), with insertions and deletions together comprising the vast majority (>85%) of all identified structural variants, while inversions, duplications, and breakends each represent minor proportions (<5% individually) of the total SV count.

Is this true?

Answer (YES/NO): NO